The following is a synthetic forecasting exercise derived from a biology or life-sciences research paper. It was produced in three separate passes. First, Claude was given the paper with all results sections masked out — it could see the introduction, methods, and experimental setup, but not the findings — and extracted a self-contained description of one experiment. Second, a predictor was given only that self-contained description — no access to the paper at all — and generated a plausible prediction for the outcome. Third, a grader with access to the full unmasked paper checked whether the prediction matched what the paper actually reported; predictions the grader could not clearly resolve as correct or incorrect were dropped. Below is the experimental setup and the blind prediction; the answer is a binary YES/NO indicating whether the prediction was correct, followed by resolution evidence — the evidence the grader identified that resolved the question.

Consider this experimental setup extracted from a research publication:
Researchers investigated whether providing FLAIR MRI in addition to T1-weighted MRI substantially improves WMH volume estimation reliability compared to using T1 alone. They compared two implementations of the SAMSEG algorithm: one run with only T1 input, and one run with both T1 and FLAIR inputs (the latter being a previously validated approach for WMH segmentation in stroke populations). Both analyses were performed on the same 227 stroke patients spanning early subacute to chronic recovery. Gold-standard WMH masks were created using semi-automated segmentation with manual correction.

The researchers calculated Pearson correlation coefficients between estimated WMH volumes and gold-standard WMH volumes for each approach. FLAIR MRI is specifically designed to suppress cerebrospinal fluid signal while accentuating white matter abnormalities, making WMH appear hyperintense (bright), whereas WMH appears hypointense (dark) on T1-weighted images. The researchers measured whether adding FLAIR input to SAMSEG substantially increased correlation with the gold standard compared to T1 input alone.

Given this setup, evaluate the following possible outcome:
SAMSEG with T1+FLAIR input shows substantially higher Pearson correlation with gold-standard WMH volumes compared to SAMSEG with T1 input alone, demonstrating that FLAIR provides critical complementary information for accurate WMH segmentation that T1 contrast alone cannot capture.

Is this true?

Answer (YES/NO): YES